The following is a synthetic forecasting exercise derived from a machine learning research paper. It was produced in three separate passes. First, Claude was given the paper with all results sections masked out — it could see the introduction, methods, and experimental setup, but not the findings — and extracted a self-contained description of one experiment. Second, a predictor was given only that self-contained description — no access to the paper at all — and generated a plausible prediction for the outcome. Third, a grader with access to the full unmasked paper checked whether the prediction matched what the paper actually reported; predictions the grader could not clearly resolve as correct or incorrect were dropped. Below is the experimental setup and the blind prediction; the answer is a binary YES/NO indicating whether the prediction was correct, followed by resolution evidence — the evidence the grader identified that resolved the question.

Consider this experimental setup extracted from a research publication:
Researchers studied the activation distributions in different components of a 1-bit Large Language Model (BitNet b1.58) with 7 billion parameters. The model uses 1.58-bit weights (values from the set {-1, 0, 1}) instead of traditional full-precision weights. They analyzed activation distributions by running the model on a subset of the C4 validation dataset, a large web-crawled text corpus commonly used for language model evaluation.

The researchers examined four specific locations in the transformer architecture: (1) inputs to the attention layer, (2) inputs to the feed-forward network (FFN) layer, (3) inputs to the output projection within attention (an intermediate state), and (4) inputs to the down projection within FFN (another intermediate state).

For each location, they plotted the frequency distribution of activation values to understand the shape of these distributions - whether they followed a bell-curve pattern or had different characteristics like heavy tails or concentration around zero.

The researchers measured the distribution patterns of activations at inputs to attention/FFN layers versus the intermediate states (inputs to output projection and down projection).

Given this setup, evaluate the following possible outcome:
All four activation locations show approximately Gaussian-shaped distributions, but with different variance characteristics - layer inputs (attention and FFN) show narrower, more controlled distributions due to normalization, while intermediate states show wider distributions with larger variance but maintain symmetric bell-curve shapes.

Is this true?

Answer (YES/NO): NO